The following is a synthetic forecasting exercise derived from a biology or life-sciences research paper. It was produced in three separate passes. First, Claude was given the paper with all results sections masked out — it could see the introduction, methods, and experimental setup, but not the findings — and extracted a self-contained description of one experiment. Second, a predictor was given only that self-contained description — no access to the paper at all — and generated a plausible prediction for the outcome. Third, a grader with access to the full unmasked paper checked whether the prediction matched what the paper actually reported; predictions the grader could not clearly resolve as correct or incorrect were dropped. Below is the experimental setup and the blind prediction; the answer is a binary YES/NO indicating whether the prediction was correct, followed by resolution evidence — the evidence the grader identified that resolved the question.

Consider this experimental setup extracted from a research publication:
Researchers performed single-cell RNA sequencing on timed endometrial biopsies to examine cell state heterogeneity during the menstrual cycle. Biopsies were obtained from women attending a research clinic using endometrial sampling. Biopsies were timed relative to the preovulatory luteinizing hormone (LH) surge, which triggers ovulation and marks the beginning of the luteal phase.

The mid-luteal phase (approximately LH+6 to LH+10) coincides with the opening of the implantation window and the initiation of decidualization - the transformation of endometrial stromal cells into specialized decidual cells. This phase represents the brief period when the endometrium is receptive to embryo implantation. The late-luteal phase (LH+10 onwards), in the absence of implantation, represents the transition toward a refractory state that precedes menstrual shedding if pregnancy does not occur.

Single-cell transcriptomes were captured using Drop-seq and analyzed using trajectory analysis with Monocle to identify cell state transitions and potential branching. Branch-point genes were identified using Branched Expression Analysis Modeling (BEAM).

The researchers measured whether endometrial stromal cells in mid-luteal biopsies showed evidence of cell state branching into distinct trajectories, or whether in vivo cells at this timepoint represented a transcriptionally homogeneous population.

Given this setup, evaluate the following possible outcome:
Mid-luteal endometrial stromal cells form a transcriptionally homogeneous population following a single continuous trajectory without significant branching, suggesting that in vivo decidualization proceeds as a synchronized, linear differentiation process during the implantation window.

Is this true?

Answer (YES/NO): NO